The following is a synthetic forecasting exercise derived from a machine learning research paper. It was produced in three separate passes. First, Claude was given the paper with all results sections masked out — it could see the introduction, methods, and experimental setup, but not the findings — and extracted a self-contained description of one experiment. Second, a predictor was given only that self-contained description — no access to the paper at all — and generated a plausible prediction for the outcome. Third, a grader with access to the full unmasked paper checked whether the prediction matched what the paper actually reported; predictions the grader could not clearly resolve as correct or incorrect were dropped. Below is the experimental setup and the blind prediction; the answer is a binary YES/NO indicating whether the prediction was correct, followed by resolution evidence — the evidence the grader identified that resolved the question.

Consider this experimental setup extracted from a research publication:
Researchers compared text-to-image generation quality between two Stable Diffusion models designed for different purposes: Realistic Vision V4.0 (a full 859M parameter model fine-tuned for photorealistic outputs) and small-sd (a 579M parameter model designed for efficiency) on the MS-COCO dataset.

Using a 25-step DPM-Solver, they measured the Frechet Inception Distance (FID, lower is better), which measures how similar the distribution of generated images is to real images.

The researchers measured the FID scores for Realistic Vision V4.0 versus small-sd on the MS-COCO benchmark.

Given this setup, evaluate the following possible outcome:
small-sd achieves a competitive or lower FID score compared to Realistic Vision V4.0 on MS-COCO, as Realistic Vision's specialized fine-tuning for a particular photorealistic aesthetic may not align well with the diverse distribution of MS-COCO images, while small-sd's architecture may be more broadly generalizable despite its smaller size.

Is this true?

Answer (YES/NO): YES